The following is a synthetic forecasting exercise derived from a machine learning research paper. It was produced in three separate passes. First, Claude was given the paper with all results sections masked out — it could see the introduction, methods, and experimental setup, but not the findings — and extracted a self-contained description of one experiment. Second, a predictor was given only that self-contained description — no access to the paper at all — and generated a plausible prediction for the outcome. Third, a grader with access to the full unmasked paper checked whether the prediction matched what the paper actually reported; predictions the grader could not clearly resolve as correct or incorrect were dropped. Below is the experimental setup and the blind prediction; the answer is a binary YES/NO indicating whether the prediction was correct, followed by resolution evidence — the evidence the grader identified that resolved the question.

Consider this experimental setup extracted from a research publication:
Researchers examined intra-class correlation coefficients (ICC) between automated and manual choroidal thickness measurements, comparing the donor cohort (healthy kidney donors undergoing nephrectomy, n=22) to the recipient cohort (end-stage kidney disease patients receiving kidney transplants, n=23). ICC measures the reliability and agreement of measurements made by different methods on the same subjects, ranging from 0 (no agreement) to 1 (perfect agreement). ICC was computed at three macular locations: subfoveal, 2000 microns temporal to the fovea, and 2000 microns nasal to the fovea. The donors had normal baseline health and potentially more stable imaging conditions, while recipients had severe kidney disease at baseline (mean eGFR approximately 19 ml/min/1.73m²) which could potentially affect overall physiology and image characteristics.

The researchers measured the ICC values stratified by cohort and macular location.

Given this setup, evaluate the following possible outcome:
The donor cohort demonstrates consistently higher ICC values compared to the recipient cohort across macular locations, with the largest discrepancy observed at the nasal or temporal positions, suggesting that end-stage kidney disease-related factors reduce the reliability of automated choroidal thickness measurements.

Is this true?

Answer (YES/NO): NO